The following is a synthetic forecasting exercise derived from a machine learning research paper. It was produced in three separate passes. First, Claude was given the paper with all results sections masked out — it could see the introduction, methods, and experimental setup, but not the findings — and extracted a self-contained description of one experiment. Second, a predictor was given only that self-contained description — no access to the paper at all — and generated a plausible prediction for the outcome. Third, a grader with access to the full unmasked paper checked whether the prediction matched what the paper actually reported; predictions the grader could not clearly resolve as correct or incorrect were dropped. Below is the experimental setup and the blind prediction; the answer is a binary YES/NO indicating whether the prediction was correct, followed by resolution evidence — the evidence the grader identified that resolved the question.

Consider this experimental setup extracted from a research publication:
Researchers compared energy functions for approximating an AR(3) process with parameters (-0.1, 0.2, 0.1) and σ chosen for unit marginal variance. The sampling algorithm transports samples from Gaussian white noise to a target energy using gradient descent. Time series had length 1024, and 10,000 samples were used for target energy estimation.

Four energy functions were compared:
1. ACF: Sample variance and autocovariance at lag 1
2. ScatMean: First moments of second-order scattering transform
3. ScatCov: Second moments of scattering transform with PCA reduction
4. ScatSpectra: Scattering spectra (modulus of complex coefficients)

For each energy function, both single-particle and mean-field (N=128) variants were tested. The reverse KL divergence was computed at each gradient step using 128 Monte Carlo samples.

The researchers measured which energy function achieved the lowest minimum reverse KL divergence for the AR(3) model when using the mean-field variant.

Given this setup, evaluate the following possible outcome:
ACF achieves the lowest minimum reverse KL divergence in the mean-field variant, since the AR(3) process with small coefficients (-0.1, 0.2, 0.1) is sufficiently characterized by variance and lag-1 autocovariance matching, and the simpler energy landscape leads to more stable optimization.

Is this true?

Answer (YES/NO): NO